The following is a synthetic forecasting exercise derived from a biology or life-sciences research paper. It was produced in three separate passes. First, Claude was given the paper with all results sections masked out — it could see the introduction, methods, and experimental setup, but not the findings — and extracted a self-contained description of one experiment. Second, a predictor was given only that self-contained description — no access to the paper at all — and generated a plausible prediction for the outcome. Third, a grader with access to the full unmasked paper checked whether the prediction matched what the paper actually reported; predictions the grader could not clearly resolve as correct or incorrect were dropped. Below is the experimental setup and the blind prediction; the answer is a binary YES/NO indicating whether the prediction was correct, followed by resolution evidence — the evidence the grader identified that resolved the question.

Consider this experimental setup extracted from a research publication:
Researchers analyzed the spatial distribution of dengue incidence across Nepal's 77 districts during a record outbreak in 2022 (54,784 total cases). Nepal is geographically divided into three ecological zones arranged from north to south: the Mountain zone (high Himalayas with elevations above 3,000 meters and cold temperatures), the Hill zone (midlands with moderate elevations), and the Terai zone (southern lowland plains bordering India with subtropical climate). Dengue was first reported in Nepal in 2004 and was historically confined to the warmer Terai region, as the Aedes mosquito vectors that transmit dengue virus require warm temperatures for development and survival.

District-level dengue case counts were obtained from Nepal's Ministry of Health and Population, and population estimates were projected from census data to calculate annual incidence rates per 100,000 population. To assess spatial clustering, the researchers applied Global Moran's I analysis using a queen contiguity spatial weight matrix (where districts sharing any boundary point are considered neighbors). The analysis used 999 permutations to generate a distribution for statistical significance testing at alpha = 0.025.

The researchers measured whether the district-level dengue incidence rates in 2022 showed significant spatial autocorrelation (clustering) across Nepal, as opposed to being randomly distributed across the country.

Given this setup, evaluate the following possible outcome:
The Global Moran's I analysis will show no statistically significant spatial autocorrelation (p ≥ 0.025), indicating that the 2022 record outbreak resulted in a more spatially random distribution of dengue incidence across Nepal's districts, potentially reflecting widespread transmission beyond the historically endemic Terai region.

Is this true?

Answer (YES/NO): NO